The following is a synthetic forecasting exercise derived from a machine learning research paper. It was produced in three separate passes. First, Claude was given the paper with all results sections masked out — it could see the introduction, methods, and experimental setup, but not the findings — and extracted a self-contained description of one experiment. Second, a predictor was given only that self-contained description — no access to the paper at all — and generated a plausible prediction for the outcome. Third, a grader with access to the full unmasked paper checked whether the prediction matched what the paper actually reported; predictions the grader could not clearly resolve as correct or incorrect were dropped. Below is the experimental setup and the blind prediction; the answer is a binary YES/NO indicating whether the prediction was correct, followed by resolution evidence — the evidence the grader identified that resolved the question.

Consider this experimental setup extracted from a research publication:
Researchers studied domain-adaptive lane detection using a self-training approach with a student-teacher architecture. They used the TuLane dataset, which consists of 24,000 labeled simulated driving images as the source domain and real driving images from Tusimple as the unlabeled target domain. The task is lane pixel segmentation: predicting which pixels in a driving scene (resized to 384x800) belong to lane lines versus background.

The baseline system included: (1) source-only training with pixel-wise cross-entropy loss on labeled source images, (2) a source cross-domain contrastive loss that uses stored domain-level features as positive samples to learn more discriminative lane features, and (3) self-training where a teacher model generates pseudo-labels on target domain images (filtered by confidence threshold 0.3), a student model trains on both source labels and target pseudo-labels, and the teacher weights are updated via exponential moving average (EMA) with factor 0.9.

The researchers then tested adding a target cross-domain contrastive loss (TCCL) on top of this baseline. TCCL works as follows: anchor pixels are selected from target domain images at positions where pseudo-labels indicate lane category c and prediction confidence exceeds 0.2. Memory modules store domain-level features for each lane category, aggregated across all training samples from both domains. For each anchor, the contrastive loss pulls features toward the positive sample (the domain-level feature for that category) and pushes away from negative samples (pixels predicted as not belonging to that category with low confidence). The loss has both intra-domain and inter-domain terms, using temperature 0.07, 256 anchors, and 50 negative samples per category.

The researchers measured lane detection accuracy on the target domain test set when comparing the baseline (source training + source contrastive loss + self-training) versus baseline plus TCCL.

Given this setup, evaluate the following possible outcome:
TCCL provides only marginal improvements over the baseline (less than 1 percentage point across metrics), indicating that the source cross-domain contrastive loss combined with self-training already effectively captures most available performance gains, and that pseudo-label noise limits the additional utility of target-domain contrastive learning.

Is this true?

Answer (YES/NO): NO